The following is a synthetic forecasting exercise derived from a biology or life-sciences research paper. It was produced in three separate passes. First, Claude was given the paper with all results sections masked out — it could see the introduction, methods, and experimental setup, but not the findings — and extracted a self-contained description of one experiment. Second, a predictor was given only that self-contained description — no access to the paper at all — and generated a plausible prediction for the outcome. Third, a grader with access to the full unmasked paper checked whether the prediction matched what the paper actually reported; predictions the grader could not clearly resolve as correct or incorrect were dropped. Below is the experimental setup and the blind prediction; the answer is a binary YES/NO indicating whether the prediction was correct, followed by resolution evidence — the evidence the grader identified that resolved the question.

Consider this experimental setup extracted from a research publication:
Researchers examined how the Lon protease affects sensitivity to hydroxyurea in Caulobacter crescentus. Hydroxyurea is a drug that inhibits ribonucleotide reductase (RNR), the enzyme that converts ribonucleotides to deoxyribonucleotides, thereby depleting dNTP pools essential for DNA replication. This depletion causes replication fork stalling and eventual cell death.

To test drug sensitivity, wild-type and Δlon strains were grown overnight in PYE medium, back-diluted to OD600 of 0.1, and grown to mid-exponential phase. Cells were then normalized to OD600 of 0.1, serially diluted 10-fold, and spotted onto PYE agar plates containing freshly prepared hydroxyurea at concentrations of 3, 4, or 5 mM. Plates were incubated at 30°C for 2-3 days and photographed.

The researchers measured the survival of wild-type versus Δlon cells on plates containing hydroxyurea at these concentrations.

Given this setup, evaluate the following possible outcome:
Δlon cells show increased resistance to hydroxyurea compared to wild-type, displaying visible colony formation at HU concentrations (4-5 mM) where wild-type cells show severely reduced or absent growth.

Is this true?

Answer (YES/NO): YES